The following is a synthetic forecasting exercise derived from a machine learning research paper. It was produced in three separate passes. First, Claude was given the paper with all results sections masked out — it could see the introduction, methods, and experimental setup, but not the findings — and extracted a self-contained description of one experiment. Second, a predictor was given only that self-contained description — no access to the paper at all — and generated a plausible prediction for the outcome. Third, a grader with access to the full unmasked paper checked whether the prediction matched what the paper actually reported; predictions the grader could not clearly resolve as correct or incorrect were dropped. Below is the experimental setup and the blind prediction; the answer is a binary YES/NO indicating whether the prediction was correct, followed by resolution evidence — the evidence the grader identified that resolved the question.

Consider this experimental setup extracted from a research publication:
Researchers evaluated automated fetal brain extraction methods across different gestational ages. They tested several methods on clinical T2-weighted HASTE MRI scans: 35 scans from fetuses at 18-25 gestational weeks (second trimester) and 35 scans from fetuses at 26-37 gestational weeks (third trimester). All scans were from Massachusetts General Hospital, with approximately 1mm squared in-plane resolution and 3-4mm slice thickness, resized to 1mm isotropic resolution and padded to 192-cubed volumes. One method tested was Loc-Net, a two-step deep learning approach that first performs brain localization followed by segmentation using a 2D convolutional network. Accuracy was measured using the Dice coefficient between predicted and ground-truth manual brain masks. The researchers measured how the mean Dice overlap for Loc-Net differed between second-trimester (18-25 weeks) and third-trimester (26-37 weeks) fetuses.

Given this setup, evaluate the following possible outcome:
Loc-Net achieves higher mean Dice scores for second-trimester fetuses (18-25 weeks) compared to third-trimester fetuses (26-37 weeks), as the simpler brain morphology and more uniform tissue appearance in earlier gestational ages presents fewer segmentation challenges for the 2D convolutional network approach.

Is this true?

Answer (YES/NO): NO